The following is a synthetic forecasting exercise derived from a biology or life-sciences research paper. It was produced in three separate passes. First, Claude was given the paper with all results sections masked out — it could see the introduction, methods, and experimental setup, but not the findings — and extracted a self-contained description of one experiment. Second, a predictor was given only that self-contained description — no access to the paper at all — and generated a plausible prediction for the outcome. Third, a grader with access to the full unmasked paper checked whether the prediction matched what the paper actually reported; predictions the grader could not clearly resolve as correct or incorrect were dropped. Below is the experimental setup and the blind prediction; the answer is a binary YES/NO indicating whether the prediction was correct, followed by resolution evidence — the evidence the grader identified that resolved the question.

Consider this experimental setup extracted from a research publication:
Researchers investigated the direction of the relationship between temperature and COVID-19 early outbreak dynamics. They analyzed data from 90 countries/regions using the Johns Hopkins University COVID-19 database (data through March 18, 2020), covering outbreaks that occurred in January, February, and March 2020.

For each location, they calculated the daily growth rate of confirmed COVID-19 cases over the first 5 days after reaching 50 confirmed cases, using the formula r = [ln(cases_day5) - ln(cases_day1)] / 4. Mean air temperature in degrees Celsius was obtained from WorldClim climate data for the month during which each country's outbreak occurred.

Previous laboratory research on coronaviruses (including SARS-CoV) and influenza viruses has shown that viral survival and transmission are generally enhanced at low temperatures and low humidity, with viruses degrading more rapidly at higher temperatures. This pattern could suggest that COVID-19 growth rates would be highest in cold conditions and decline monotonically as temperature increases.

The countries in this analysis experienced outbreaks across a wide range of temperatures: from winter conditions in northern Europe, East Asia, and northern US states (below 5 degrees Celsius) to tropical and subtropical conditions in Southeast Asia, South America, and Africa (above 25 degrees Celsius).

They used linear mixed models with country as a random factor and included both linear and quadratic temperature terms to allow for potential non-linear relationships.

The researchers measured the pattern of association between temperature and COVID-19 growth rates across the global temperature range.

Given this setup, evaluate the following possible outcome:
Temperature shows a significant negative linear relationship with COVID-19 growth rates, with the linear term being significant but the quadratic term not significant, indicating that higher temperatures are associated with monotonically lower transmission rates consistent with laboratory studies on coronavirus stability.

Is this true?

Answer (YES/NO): NO